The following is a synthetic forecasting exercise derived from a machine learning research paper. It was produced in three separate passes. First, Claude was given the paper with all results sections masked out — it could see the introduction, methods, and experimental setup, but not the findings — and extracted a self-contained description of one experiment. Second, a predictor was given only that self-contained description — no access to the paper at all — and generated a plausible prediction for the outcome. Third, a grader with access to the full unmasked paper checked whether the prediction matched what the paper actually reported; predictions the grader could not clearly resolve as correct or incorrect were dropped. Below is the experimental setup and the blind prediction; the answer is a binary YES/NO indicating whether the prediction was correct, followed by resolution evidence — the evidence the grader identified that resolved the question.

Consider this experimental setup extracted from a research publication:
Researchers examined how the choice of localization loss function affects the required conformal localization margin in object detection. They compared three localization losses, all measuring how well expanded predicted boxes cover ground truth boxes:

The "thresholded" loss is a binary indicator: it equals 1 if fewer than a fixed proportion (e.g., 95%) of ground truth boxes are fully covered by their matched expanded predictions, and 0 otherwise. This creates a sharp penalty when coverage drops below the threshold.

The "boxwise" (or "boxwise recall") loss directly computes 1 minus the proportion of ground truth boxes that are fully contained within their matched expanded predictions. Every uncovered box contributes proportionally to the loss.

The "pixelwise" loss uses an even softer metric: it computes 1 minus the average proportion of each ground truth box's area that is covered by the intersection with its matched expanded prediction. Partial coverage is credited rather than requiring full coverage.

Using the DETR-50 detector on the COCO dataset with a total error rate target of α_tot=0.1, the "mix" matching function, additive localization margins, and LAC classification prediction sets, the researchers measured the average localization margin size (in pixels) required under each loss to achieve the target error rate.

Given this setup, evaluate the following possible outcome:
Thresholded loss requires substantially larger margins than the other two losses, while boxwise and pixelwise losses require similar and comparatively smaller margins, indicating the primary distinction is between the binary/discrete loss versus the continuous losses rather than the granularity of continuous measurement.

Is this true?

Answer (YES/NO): YES